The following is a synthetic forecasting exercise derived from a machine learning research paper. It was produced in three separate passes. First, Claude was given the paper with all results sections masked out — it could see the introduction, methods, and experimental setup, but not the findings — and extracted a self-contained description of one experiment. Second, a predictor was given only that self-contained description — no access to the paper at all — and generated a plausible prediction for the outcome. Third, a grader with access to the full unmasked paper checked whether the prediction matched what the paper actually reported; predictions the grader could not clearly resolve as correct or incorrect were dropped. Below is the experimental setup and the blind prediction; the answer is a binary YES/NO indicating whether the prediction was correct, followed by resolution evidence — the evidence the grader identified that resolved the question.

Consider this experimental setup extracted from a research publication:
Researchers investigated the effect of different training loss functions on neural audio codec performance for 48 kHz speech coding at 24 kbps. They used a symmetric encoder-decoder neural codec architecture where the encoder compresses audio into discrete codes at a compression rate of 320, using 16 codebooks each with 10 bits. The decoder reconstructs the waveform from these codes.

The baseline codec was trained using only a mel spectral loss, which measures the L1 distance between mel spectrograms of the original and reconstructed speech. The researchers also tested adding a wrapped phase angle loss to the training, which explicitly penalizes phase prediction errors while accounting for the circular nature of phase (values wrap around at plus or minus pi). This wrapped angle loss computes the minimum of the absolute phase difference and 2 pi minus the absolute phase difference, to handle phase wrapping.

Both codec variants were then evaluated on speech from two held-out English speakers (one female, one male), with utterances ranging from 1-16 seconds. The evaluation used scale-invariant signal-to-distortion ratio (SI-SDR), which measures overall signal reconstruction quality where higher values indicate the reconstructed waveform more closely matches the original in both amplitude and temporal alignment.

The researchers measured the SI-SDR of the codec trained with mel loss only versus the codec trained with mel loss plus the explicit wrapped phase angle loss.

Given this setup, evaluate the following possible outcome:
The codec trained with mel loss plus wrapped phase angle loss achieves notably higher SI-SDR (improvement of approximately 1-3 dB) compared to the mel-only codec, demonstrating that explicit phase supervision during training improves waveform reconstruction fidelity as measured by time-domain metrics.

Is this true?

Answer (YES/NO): NO